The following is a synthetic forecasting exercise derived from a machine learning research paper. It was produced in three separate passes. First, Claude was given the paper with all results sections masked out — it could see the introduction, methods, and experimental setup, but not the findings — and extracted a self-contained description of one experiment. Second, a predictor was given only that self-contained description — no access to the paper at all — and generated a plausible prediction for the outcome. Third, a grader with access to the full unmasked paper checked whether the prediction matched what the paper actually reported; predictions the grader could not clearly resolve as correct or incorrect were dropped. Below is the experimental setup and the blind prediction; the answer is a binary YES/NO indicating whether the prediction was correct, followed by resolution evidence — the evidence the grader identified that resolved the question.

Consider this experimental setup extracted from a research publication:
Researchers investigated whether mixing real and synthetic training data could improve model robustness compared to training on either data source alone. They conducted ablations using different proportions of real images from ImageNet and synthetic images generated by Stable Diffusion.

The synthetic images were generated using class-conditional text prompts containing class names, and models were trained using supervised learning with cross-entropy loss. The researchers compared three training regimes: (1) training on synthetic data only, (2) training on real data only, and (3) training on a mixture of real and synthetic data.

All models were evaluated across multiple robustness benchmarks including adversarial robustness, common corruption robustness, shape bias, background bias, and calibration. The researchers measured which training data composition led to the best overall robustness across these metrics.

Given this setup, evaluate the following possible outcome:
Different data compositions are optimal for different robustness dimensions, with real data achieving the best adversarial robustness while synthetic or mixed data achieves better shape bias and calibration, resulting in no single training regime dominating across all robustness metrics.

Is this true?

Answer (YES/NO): NO